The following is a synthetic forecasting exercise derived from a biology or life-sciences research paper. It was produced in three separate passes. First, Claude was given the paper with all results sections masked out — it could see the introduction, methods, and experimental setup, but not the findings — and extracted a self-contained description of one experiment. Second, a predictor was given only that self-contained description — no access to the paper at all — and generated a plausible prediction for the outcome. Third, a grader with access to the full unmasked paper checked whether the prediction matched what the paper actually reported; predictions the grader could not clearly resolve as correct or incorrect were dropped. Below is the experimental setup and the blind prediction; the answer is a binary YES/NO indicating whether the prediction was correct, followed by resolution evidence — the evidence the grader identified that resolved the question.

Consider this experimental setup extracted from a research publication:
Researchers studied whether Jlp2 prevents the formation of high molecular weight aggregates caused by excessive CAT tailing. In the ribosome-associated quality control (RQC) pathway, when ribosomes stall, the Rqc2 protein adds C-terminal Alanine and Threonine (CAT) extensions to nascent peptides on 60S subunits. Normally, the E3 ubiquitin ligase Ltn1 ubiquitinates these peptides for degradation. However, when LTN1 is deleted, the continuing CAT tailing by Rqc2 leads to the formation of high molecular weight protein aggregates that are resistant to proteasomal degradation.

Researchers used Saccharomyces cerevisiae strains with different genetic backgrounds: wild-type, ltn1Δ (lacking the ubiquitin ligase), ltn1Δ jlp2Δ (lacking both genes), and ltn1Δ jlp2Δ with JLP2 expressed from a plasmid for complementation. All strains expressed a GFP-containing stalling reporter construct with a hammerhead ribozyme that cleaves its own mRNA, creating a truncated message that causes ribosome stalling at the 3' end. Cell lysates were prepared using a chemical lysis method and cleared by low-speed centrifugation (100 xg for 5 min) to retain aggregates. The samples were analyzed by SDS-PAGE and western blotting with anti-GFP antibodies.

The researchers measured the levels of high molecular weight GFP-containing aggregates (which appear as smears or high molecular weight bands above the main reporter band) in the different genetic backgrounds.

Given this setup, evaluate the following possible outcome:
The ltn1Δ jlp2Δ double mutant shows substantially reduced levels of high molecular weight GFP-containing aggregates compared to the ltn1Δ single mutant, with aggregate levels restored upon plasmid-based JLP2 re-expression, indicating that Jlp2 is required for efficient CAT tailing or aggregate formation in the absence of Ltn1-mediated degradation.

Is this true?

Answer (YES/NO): NO